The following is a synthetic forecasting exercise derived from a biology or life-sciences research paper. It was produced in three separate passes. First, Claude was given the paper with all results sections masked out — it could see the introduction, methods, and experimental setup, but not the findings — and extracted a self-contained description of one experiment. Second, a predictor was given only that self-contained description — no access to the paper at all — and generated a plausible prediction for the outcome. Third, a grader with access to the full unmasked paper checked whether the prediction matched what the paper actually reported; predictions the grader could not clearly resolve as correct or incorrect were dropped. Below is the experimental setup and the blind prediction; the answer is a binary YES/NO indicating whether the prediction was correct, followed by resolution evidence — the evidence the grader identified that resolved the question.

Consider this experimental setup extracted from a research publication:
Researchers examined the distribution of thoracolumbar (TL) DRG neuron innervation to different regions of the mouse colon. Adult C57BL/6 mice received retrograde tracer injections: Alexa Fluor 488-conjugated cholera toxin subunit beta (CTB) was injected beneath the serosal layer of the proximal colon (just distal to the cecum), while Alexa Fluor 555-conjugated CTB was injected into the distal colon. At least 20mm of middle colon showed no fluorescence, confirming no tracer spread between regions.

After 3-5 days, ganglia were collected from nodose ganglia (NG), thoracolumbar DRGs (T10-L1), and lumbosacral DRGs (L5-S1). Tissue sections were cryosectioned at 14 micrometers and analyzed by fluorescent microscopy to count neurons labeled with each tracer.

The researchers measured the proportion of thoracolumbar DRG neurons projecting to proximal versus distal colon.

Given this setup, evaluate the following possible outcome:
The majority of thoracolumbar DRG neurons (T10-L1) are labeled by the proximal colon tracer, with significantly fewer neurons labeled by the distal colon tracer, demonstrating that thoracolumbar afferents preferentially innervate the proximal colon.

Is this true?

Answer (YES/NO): NO